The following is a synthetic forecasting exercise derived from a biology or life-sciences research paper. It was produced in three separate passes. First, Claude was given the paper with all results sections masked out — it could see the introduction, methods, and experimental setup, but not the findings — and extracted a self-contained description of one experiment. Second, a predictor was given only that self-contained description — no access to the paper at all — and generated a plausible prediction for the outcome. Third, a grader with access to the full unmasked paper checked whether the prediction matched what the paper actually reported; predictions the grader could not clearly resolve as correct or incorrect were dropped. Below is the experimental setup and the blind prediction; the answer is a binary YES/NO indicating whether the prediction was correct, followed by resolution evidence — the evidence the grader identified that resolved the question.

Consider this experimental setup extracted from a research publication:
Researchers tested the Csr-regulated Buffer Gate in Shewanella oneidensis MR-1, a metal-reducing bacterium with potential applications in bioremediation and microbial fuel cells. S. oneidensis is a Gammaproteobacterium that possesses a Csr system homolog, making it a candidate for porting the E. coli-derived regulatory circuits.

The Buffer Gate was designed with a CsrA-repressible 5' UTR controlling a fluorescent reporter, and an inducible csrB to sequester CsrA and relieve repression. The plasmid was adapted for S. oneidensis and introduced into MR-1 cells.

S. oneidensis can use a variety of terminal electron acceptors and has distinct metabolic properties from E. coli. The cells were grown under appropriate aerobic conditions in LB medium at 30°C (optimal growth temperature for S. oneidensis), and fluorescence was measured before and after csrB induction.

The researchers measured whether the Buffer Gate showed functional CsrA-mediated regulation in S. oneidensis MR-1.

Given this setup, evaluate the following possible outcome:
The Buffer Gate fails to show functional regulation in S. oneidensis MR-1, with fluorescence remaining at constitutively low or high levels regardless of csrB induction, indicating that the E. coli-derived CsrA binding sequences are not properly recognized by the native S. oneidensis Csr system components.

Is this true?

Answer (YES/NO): NO